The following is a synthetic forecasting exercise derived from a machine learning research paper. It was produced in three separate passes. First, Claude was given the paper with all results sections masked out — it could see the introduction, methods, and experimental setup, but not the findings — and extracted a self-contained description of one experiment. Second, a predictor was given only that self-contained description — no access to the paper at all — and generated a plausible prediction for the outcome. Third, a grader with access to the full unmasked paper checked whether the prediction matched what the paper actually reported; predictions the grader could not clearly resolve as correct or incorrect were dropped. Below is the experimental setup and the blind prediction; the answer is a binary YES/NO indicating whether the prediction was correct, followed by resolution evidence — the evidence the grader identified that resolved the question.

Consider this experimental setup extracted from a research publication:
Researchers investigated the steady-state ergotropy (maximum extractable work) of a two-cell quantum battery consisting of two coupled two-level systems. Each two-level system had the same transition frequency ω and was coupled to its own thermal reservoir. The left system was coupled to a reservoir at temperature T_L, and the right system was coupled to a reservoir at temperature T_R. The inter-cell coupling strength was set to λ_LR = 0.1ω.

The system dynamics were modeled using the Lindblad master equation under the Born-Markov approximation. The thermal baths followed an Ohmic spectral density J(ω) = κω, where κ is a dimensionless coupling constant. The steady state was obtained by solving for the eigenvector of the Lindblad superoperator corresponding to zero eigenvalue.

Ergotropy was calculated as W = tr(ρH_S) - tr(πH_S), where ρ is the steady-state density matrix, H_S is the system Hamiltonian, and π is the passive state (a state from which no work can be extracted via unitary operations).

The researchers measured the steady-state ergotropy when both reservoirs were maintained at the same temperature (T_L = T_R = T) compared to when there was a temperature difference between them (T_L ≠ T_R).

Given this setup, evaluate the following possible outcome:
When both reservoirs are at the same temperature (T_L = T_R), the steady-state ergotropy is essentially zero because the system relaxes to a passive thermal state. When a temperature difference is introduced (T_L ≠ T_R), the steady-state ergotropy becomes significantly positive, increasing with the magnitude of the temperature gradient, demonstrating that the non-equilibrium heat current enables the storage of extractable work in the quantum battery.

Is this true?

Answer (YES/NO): YES